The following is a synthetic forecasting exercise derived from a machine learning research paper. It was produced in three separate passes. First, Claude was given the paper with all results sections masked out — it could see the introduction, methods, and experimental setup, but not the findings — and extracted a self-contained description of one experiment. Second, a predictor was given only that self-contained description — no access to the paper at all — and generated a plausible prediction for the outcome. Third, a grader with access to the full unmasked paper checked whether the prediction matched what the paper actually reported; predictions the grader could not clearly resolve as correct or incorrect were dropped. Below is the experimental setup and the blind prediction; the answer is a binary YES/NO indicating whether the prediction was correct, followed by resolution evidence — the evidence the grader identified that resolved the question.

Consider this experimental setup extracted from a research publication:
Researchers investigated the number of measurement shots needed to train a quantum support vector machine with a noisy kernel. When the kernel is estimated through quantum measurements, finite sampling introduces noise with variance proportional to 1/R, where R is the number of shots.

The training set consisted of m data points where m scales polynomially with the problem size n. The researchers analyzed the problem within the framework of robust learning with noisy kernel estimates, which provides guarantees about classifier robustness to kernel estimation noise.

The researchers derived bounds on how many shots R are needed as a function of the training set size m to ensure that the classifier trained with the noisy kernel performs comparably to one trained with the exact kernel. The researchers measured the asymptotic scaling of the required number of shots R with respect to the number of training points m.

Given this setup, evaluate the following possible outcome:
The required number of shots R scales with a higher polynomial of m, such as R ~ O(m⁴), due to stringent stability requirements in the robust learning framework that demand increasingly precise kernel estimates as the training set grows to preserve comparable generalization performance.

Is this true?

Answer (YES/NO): YES